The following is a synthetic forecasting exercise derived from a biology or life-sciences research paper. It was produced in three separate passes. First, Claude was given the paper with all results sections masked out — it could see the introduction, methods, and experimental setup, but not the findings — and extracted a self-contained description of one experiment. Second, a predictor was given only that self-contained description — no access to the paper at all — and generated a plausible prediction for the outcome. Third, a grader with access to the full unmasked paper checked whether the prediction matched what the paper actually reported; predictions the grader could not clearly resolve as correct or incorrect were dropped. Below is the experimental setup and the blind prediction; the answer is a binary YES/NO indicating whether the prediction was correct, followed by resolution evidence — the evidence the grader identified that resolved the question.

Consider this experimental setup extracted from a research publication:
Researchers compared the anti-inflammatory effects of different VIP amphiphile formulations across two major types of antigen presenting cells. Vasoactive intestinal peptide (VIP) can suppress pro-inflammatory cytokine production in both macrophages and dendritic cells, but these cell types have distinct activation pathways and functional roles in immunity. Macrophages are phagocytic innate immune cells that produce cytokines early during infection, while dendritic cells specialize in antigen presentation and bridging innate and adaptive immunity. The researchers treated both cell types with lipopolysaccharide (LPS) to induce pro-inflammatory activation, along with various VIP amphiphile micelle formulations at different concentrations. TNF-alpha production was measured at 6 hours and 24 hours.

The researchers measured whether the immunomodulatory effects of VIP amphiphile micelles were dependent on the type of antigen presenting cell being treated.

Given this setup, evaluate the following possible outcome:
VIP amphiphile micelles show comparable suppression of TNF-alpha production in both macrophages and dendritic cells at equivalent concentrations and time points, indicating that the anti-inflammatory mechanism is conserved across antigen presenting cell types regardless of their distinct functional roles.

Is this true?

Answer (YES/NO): NO